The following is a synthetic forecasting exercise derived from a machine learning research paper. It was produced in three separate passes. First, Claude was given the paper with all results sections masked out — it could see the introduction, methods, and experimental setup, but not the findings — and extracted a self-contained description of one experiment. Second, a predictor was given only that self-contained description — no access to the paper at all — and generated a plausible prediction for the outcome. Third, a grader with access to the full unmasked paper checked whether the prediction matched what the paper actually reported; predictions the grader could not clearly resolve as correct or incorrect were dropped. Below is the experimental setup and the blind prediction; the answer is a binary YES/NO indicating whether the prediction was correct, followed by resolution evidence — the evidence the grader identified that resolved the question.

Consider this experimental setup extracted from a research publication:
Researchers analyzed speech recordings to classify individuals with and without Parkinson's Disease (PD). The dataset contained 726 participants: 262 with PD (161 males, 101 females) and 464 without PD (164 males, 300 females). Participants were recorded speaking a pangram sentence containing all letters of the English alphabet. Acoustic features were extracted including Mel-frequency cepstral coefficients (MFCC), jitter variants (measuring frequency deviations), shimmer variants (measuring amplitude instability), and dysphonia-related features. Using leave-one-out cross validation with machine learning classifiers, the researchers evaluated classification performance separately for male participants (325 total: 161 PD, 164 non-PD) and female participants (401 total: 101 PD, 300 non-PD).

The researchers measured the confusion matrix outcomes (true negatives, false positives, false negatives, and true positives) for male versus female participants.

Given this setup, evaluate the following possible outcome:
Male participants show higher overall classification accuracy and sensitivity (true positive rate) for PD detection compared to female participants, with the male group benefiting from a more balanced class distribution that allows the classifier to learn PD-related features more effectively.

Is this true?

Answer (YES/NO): NO